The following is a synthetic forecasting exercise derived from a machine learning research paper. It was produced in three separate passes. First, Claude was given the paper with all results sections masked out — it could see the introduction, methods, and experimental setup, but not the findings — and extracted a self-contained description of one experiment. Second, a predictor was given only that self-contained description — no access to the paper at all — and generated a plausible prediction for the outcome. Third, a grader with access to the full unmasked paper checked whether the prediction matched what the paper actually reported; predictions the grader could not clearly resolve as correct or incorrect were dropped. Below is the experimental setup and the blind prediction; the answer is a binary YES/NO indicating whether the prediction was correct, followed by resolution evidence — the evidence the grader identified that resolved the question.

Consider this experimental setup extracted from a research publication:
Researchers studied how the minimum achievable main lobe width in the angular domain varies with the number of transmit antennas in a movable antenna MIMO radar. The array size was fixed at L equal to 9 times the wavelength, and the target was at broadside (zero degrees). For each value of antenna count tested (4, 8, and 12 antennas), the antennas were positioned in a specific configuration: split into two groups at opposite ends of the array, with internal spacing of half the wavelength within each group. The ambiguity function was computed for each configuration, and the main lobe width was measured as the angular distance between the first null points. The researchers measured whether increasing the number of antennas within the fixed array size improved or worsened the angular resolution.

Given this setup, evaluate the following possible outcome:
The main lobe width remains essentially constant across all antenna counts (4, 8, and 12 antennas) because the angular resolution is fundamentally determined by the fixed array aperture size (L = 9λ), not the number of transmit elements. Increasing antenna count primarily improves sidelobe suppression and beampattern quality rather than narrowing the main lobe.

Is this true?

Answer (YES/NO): NO